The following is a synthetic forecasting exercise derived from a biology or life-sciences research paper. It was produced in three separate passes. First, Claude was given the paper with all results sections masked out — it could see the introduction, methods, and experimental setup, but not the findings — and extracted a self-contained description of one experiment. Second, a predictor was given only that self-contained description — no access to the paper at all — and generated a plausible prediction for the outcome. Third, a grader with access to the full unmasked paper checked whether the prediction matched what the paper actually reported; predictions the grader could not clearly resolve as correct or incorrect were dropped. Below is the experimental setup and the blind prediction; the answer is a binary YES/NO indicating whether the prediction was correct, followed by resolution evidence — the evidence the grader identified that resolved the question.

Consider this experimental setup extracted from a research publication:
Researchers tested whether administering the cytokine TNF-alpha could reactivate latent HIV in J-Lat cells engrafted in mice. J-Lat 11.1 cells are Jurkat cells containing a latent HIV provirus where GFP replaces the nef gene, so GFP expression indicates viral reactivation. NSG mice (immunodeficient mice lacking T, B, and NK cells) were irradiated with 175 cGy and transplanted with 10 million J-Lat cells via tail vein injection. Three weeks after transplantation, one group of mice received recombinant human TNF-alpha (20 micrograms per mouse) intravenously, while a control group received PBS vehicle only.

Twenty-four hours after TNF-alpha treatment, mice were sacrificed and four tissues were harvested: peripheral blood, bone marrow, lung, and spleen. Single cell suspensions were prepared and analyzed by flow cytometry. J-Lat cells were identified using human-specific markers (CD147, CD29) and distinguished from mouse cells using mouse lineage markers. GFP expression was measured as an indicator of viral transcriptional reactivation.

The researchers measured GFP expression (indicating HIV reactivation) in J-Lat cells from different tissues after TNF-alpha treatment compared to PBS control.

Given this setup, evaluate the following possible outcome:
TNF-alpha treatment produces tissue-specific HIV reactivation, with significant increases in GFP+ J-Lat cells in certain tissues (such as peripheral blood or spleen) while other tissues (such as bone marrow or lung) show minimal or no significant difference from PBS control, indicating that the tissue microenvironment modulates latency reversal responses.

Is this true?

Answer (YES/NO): NO